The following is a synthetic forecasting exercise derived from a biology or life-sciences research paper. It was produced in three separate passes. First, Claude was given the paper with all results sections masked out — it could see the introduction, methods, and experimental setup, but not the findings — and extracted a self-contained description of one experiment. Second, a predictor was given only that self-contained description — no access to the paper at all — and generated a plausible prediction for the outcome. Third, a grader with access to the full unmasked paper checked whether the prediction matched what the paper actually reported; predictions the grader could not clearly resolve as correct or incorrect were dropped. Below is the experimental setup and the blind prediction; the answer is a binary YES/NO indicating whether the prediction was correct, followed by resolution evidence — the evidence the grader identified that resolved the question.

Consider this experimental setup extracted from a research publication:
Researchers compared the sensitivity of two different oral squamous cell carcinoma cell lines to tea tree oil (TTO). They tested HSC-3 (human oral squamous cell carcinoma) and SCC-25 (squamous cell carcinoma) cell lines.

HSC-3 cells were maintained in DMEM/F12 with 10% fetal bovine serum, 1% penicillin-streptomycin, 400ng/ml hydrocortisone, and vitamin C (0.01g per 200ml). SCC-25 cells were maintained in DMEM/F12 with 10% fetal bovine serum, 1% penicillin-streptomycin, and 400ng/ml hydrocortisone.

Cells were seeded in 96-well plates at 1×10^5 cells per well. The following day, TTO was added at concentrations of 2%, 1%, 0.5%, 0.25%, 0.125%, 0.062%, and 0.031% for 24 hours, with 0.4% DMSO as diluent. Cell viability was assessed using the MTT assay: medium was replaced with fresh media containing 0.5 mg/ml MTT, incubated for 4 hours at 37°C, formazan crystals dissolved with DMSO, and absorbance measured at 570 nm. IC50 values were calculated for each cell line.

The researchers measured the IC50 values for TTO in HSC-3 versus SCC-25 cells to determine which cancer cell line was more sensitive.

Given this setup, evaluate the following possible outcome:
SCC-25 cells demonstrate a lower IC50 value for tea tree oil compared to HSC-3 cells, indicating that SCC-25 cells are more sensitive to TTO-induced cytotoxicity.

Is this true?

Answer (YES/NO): NO